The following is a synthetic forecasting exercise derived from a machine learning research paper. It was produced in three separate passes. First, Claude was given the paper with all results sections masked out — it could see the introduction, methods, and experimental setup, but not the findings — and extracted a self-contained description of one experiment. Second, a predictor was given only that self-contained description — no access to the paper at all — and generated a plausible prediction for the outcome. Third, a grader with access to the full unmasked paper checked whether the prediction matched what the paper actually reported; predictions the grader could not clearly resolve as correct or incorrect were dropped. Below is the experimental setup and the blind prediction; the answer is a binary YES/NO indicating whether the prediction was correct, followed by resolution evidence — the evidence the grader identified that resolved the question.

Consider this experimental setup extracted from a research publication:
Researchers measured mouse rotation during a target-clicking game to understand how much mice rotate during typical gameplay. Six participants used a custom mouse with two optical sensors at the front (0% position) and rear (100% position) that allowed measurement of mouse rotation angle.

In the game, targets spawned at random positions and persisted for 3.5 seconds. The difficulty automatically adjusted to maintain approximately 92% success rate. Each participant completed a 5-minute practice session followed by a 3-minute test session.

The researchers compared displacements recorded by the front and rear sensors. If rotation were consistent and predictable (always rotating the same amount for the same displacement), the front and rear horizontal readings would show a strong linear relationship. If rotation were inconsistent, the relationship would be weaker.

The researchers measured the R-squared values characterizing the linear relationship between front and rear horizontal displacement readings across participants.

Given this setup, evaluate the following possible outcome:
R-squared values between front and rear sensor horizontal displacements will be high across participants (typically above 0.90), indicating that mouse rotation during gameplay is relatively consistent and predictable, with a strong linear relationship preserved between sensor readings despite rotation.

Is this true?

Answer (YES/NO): NO